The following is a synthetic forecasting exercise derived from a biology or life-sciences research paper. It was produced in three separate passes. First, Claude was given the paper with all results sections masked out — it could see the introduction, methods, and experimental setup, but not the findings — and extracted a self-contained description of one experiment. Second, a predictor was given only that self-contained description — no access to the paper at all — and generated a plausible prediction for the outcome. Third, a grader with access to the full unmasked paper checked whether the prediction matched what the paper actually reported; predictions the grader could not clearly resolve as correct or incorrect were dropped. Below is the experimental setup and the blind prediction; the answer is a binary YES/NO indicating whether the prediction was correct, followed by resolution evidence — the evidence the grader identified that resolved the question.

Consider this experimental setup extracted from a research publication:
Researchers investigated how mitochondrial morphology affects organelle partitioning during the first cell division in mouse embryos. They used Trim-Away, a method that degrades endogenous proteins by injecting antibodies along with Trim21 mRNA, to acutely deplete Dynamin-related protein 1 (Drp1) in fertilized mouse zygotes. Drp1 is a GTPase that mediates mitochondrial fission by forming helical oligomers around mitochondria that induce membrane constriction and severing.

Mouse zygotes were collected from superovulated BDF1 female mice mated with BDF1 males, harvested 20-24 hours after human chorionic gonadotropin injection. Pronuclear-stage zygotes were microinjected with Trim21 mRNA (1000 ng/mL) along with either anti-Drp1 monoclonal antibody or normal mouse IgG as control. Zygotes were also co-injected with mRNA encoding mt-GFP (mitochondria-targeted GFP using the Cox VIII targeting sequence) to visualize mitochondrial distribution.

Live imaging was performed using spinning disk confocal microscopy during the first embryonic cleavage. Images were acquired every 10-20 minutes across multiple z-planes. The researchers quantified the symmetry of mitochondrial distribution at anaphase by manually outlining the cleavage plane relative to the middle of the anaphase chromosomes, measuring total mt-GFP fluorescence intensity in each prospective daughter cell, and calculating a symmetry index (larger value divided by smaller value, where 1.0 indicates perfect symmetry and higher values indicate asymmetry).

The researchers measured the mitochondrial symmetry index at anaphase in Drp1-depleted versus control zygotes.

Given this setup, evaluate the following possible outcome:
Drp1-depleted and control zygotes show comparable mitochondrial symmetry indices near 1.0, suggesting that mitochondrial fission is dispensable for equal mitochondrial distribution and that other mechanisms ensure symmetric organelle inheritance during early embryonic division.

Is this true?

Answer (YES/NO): NO